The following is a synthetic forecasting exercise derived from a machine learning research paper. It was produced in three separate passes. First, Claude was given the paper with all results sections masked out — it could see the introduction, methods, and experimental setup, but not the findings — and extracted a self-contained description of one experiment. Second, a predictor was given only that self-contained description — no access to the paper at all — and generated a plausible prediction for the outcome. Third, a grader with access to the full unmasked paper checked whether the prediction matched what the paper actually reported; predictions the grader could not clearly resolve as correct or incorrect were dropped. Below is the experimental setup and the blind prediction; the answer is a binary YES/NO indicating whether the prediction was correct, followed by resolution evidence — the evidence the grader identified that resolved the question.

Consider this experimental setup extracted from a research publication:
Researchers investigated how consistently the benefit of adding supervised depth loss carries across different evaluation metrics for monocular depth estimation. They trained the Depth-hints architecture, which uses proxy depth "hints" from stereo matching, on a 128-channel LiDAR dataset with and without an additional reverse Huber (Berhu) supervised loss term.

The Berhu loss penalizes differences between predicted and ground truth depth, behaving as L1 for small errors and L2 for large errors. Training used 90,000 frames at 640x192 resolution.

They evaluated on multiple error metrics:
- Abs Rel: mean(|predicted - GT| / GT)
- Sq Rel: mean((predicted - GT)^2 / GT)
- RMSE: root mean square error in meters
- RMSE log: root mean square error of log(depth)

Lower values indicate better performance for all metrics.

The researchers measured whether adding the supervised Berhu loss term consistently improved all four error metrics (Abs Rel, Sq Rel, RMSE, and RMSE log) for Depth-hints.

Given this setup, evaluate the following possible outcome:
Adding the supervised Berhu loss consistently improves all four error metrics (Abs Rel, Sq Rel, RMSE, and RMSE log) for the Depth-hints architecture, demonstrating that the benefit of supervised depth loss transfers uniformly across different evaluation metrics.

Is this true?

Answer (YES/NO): NO